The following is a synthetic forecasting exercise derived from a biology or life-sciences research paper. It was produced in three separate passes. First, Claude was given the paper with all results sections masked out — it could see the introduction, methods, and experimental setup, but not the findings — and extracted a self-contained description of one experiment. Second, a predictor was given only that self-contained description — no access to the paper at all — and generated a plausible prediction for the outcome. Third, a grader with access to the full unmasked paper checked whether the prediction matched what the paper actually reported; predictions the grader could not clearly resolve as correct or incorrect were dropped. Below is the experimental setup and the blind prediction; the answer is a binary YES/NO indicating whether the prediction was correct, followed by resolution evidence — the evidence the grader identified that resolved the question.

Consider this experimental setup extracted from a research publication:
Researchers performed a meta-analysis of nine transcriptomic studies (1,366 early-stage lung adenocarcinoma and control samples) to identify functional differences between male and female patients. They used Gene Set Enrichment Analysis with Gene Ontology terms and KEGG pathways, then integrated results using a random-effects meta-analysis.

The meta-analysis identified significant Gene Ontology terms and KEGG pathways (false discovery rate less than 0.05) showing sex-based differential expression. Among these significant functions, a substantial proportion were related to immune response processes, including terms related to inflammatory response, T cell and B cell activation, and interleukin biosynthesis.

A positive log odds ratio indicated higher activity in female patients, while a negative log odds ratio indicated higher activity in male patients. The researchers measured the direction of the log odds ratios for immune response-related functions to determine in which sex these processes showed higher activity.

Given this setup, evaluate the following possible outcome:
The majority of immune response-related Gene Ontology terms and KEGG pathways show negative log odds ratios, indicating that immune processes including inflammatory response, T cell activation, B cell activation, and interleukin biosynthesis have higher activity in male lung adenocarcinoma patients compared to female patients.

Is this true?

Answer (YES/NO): NO